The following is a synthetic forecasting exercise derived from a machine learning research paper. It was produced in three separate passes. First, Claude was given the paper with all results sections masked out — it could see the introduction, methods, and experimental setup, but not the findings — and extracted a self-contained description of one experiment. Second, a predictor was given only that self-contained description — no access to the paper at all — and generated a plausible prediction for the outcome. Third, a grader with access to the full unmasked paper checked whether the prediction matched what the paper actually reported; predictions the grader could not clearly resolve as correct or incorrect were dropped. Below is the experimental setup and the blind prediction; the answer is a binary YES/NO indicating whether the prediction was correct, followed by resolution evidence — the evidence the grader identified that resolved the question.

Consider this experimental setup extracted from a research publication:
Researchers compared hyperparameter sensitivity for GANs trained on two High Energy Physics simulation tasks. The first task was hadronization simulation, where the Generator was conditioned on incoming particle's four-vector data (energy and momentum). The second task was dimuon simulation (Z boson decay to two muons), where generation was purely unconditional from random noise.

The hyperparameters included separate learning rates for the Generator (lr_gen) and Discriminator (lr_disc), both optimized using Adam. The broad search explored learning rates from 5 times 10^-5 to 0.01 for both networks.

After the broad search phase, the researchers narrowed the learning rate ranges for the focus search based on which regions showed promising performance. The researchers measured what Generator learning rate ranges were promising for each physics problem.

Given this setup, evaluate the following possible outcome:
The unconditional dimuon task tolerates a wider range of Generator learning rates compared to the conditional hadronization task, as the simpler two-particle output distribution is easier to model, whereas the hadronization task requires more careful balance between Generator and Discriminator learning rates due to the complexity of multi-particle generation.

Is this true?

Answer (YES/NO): NO